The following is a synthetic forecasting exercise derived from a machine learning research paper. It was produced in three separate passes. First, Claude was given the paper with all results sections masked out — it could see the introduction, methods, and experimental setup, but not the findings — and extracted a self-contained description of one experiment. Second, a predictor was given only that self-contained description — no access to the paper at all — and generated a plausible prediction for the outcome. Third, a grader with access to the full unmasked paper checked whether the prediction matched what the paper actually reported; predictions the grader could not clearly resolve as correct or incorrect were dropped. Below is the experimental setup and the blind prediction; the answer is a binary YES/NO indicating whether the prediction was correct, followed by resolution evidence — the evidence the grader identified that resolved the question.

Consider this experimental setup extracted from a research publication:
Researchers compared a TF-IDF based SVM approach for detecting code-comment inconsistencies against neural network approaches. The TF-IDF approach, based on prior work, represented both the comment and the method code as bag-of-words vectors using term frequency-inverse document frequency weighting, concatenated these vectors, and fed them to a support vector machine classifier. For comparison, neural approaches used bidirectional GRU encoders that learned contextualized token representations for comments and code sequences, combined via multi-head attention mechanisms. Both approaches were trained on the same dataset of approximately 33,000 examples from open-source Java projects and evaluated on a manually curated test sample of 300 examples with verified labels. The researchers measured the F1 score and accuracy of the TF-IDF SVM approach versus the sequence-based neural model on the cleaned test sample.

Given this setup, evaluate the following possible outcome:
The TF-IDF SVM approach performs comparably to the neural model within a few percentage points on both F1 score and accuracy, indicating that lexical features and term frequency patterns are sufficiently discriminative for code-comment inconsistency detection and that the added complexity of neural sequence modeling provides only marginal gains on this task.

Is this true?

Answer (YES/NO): NO